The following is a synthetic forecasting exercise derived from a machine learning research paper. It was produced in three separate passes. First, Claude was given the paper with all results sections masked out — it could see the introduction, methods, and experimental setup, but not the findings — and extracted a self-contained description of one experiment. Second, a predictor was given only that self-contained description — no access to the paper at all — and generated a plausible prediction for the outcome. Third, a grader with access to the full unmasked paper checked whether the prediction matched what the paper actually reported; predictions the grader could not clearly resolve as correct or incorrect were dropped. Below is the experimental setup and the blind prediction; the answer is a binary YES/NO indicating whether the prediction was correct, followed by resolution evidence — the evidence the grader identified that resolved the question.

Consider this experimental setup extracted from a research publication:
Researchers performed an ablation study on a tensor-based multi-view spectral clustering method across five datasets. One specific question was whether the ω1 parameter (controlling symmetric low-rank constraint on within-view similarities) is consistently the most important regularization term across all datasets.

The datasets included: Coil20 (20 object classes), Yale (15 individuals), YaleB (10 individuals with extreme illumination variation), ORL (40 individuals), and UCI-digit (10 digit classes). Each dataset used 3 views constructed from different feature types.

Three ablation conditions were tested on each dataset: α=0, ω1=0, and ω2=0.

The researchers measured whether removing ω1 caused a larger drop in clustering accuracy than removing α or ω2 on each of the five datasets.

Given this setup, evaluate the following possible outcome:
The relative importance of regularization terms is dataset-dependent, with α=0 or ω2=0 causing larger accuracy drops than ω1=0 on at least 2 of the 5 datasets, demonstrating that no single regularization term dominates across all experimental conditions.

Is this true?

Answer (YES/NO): NO